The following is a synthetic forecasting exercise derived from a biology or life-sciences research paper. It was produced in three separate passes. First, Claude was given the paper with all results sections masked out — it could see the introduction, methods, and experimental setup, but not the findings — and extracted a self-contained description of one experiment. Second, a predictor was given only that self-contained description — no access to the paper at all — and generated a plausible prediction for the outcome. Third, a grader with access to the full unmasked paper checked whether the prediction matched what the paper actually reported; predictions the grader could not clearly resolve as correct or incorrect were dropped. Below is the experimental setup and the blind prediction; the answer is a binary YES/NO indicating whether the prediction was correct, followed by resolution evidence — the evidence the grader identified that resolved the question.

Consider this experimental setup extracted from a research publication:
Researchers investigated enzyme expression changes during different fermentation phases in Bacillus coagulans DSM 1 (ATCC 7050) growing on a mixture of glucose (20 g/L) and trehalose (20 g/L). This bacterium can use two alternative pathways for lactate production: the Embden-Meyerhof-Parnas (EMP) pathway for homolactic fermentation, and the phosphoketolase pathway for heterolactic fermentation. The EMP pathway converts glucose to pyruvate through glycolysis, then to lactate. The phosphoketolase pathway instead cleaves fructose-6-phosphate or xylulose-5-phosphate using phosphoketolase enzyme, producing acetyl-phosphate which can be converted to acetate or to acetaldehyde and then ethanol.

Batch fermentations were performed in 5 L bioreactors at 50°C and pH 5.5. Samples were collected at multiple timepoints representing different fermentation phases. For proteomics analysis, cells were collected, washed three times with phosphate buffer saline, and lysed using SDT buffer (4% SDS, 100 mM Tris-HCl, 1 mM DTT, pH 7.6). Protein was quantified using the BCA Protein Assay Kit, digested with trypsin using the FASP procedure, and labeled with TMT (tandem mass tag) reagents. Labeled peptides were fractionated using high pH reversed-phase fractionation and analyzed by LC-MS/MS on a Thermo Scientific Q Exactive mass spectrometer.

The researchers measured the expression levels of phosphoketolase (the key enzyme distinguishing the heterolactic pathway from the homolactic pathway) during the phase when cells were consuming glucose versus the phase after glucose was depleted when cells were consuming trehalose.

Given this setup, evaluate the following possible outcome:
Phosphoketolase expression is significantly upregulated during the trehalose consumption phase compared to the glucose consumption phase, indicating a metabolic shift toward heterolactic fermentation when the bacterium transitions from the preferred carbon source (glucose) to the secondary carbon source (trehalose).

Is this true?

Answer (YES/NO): NO